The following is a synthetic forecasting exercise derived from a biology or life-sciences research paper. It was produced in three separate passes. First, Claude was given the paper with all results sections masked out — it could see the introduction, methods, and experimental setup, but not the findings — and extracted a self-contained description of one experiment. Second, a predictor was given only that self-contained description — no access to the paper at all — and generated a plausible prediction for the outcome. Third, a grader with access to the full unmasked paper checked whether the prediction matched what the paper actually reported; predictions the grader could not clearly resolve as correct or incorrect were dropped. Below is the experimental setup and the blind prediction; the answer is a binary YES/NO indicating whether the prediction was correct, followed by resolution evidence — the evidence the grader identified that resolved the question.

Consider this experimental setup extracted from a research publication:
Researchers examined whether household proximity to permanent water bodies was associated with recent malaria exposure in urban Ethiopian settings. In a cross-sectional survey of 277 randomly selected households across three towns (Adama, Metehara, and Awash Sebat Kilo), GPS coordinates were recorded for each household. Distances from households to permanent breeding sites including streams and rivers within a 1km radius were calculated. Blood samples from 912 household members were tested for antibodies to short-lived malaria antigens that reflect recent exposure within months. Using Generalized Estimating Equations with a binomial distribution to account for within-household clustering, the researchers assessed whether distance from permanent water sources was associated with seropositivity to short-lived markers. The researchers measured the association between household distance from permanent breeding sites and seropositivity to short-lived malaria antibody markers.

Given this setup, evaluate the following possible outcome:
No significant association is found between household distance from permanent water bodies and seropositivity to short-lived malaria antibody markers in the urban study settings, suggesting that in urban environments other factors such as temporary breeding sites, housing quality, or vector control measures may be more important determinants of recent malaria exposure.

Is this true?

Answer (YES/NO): NO